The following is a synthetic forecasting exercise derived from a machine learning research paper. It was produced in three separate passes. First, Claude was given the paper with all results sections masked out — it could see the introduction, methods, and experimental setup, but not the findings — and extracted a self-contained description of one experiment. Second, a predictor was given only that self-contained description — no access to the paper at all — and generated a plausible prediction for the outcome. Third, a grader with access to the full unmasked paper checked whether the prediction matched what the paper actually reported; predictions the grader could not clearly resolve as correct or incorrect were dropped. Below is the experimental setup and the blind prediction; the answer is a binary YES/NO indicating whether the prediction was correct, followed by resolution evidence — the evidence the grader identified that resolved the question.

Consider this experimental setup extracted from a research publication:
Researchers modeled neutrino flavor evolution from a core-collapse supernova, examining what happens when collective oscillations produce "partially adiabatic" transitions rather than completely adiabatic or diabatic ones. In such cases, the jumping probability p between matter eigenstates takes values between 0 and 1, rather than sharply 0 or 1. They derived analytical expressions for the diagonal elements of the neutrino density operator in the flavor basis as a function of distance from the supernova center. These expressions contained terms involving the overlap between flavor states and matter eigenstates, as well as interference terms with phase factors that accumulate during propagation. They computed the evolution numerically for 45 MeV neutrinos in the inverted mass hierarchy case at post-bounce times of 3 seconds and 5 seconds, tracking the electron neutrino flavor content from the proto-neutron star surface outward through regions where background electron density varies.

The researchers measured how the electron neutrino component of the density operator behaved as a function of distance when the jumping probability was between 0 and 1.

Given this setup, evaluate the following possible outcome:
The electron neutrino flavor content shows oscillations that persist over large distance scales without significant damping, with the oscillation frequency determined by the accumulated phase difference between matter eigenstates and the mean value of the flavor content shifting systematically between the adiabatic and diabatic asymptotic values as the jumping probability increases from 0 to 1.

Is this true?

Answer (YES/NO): NO